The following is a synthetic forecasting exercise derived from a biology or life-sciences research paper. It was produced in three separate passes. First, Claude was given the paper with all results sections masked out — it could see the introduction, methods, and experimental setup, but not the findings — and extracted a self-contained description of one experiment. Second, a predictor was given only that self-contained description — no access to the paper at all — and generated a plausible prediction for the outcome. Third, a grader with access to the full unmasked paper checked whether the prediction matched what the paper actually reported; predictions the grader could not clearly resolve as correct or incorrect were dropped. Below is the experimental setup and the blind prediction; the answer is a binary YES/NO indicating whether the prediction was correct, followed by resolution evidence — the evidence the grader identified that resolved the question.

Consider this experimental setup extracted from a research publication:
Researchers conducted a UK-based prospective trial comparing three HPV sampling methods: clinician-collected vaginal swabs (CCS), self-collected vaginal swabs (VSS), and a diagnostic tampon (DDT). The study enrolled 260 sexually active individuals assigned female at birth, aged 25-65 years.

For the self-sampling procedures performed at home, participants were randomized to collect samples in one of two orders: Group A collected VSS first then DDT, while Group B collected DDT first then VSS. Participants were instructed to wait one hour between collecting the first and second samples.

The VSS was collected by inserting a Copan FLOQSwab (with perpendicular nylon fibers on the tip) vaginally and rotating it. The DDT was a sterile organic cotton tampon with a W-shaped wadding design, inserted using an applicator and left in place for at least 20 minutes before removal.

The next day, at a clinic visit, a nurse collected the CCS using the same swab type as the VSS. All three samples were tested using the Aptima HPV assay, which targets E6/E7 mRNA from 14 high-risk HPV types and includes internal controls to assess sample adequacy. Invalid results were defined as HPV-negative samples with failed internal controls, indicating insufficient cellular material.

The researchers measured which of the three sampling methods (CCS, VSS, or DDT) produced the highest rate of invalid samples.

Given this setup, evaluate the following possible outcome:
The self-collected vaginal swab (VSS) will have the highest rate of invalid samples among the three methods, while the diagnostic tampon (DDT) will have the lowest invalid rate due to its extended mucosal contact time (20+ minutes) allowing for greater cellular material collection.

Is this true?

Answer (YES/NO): NO